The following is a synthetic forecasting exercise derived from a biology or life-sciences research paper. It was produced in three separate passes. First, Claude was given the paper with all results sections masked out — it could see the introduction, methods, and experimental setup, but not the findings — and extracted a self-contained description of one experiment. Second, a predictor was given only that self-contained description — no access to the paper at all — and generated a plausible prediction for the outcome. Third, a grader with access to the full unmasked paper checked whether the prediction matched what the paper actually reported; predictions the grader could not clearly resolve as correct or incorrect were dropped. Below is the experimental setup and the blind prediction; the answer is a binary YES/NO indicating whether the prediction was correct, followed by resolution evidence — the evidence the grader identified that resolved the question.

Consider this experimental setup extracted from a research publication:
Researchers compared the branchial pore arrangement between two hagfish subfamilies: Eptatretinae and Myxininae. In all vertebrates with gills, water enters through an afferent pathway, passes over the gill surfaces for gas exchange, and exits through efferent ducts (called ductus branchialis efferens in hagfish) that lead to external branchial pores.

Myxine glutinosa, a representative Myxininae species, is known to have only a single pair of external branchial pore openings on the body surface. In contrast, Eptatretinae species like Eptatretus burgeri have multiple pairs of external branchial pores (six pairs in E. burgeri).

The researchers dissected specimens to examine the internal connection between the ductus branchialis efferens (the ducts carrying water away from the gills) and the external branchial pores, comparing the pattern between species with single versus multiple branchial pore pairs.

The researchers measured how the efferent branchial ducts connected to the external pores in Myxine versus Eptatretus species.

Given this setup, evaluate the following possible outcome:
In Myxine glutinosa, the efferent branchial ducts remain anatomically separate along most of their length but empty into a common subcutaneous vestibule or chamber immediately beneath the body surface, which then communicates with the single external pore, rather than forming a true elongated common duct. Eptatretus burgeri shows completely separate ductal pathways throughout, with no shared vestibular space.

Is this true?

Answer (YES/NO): NO